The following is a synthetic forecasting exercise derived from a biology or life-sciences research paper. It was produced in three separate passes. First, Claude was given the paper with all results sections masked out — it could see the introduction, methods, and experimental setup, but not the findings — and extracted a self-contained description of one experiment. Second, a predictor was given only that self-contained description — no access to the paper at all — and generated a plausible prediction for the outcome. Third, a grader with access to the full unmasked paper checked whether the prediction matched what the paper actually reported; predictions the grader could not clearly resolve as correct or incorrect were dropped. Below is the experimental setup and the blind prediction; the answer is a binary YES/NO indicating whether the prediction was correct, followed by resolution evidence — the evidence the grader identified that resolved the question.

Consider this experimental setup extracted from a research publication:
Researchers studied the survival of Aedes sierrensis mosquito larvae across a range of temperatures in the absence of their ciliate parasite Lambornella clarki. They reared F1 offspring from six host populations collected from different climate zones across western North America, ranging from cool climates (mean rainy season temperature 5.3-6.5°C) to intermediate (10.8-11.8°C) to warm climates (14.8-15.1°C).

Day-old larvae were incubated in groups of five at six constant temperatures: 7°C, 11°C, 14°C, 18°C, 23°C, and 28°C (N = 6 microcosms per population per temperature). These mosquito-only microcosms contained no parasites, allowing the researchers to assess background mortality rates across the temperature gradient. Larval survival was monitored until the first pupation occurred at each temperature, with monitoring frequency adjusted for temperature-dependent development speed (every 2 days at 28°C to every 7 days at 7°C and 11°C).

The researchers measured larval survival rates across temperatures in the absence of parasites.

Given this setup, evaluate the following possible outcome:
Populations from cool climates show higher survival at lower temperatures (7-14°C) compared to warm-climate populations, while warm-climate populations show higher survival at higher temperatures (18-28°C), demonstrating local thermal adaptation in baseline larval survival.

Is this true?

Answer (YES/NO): NO